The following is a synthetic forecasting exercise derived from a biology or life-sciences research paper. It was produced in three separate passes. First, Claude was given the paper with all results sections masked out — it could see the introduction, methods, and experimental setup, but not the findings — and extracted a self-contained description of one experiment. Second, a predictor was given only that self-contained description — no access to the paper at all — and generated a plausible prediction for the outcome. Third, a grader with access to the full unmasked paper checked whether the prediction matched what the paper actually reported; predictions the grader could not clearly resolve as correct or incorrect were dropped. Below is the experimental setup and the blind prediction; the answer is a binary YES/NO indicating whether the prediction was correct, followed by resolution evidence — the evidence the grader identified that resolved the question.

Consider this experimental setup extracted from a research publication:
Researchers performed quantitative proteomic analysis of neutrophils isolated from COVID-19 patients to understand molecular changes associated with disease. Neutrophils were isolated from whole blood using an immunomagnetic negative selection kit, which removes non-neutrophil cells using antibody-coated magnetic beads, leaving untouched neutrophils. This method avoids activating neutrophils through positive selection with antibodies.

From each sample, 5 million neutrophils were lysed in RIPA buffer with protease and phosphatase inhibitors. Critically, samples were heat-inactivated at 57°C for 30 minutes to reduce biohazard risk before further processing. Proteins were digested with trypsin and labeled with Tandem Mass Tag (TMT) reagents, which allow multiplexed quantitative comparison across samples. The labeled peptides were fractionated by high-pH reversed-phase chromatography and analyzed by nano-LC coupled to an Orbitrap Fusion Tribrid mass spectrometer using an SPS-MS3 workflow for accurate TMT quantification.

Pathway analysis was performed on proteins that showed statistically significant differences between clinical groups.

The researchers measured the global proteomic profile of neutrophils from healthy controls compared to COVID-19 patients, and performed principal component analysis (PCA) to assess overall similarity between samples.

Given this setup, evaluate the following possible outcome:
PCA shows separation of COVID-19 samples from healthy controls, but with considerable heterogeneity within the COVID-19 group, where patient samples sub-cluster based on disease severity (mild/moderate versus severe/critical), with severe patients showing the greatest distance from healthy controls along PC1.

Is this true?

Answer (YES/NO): NO